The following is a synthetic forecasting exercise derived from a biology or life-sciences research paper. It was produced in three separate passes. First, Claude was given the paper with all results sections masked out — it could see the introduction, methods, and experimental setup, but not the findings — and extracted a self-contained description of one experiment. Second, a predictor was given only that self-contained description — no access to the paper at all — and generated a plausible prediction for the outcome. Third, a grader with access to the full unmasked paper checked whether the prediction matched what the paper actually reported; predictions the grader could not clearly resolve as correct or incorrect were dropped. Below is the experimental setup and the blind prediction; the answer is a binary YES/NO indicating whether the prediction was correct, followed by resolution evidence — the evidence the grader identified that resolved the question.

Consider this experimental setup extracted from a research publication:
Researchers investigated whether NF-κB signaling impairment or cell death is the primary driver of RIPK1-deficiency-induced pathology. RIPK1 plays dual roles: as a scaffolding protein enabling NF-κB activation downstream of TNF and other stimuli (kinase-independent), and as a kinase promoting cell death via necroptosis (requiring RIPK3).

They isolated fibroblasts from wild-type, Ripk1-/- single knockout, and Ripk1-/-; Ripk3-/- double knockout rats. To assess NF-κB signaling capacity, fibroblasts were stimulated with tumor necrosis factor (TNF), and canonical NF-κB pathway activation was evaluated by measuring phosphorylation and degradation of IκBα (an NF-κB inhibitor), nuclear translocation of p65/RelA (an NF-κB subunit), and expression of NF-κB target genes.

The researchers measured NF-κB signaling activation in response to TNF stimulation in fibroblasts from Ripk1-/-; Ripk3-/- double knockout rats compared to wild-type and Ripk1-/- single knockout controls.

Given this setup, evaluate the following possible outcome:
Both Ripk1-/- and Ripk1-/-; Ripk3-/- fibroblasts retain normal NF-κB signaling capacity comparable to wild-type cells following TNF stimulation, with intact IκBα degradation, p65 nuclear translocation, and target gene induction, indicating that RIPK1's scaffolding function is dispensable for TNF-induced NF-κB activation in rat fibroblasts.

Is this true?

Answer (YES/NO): NO